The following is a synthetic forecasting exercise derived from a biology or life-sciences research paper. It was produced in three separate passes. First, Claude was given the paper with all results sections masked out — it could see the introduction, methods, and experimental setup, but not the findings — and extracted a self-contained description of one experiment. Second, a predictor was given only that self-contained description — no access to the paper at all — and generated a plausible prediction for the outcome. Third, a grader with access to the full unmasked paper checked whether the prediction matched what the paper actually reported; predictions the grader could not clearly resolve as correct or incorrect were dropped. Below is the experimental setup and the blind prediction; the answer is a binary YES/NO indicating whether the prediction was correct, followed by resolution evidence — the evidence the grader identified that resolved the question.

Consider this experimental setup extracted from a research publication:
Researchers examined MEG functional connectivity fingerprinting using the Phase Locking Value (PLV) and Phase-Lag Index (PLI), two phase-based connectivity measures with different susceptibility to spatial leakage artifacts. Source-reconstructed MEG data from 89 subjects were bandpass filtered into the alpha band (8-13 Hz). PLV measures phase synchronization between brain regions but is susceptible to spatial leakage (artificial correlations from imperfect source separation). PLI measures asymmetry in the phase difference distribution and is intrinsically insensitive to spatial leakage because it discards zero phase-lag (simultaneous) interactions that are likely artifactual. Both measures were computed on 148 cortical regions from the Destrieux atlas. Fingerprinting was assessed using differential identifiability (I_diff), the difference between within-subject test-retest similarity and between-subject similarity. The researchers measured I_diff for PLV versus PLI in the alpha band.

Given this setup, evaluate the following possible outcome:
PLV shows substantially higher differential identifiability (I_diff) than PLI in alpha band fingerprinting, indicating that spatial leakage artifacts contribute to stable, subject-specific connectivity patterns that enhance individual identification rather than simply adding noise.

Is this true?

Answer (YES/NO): NO